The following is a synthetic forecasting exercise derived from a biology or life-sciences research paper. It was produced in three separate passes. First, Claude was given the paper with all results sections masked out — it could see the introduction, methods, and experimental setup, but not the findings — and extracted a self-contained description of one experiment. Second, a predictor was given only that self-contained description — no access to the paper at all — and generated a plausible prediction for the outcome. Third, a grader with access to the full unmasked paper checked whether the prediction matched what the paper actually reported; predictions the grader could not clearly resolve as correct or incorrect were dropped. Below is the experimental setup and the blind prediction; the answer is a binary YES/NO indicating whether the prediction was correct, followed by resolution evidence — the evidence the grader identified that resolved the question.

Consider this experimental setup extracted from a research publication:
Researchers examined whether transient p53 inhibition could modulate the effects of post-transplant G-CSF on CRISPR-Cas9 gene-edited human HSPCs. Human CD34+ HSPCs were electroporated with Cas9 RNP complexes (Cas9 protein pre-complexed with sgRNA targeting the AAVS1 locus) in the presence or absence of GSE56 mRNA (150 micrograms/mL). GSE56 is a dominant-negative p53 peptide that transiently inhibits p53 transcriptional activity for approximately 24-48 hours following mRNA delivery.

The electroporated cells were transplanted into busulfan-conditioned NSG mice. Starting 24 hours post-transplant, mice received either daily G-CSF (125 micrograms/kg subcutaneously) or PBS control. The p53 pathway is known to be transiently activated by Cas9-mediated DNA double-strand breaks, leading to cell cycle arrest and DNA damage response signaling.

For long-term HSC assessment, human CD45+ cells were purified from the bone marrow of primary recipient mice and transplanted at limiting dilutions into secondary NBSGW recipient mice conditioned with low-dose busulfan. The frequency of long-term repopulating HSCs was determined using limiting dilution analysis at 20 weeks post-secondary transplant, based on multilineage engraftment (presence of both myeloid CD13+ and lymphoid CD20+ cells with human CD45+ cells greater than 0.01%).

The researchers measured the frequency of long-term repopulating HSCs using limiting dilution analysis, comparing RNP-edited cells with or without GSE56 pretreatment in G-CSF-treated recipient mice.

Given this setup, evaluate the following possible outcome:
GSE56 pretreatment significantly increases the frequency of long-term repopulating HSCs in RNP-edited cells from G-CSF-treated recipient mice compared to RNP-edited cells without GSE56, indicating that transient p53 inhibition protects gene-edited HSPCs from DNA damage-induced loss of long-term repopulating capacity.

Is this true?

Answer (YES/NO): YES